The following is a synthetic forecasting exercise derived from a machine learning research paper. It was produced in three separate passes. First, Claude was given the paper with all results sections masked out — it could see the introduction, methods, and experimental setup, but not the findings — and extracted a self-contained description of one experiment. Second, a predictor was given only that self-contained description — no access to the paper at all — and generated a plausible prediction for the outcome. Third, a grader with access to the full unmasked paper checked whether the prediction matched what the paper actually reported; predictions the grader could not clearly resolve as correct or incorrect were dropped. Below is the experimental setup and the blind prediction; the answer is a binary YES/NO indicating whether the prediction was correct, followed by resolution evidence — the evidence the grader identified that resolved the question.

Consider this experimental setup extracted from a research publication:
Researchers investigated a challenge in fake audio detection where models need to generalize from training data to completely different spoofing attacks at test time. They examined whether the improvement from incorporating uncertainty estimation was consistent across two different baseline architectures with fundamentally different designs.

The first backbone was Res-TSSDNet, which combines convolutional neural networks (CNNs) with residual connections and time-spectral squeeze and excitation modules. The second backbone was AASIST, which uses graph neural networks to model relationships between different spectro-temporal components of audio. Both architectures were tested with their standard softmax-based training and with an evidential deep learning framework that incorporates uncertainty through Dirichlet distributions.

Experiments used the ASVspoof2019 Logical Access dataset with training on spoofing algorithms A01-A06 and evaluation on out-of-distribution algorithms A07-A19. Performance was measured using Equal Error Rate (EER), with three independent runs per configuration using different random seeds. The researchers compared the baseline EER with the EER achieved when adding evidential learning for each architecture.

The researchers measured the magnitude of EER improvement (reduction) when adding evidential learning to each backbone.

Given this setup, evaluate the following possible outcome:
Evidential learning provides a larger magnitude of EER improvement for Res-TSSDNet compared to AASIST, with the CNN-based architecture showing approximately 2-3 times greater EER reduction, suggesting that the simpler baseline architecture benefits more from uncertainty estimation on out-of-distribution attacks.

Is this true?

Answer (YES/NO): NO